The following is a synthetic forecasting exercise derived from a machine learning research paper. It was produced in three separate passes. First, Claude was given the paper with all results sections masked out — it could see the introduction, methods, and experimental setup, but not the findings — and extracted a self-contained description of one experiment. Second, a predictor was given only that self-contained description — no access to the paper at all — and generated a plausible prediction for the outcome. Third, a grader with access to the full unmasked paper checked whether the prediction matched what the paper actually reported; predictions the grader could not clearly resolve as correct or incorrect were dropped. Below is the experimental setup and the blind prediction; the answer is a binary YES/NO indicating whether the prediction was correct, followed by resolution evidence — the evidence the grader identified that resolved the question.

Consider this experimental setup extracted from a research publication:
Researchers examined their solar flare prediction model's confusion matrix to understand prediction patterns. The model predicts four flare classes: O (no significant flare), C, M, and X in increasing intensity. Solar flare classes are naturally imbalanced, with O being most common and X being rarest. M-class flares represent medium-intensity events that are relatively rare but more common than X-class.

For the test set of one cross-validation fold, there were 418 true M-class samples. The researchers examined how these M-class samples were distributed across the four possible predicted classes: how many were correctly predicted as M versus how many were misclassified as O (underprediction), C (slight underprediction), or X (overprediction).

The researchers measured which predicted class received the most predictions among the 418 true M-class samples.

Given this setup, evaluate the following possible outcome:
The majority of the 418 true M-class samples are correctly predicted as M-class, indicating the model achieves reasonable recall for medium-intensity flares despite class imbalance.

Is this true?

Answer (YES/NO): NO